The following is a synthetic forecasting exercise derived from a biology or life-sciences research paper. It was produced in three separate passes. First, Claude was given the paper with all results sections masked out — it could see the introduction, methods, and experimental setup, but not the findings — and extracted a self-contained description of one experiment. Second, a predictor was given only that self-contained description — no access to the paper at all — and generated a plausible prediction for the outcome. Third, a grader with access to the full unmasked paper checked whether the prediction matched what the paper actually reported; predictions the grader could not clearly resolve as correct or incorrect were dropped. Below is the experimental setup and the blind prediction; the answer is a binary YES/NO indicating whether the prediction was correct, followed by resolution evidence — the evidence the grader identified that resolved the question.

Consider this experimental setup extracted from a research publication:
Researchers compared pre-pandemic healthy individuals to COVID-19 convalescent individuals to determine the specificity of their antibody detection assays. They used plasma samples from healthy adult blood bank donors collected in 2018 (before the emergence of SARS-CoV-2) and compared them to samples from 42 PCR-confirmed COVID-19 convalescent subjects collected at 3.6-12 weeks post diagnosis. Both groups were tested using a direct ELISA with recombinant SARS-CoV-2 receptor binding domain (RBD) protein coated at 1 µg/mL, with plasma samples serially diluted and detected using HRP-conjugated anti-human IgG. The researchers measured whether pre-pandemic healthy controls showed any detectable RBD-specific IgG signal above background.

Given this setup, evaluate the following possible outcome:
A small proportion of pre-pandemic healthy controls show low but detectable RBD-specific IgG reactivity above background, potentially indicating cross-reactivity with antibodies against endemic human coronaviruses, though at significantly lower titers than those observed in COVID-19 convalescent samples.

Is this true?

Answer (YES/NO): NO